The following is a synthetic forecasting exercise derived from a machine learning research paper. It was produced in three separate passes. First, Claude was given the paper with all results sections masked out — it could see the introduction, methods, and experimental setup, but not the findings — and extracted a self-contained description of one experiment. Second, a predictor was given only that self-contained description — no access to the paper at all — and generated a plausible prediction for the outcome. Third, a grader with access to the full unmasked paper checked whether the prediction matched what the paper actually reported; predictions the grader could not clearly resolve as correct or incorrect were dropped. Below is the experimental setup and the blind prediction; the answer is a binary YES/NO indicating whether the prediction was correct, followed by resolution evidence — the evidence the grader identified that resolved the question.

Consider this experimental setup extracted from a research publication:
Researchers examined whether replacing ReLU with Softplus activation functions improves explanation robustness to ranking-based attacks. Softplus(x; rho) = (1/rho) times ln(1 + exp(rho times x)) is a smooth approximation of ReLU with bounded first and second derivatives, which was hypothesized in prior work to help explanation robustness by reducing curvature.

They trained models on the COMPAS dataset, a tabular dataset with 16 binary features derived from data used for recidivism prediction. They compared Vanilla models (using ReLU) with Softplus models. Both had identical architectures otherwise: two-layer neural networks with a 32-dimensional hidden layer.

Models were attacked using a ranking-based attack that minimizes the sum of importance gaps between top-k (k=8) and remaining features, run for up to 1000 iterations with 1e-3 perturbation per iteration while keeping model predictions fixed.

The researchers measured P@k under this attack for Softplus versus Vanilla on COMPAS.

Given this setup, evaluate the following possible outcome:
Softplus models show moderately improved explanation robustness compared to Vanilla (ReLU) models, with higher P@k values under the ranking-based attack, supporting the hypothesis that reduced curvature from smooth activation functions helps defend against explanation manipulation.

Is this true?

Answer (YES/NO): NO